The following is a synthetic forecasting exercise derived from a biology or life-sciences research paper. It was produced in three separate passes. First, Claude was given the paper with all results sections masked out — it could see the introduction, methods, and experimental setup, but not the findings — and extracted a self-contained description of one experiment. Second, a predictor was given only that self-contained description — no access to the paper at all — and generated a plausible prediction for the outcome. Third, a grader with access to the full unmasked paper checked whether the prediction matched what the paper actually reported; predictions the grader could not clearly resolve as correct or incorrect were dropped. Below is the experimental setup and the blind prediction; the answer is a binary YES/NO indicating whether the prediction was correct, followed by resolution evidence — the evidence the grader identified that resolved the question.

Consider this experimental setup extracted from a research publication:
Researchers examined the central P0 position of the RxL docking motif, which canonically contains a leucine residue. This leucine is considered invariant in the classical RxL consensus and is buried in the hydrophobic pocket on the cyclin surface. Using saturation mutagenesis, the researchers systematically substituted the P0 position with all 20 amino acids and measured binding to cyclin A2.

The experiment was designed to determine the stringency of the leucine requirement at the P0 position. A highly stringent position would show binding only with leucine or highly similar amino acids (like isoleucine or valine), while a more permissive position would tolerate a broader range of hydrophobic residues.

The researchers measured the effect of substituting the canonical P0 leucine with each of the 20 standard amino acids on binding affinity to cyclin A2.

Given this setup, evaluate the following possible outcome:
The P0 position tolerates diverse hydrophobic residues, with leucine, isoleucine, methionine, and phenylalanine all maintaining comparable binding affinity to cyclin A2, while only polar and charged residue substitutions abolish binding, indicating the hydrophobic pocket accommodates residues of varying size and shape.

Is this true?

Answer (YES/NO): NO